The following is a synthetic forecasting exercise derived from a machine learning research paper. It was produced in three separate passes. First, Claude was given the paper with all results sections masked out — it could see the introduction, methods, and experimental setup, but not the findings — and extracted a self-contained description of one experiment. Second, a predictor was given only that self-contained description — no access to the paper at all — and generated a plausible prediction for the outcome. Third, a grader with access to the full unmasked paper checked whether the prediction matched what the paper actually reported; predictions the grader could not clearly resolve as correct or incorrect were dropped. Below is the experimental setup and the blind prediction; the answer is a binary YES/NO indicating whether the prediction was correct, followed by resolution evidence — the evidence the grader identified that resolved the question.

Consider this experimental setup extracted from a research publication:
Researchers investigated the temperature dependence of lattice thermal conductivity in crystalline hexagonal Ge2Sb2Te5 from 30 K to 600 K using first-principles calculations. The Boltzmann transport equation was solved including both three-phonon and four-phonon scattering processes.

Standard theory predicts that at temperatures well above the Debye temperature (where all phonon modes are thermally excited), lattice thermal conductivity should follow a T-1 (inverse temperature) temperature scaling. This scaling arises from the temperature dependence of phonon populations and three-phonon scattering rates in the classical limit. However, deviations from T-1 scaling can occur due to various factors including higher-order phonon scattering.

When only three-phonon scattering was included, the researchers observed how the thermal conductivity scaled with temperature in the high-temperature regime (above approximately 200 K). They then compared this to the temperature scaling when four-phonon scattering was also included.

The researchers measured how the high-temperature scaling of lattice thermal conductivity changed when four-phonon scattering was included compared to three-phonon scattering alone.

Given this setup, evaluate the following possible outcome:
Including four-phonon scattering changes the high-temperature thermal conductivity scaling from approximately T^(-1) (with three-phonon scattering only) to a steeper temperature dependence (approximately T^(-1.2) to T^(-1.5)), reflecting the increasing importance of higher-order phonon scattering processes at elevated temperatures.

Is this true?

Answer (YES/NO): YES